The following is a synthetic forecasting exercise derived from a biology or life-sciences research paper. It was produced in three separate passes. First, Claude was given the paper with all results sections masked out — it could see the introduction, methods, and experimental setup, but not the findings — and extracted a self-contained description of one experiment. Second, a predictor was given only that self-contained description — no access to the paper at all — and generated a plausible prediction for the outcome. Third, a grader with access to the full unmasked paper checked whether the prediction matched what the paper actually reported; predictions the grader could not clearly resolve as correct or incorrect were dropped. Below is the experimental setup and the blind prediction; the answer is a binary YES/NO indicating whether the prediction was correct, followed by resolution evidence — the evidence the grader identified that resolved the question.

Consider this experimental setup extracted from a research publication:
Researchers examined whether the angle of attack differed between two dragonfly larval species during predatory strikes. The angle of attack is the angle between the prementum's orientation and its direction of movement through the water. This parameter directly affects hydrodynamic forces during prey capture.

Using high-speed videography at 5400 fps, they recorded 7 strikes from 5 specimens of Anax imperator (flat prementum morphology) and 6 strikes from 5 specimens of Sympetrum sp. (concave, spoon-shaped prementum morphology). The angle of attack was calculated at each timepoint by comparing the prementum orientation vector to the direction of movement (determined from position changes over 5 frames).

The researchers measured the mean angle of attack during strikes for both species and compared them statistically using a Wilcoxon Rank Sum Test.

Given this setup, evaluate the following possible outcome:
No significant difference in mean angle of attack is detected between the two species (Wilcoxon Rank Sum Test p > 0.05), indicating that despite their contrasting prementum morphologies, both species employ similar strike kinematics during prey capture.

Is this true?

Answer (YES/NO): NO